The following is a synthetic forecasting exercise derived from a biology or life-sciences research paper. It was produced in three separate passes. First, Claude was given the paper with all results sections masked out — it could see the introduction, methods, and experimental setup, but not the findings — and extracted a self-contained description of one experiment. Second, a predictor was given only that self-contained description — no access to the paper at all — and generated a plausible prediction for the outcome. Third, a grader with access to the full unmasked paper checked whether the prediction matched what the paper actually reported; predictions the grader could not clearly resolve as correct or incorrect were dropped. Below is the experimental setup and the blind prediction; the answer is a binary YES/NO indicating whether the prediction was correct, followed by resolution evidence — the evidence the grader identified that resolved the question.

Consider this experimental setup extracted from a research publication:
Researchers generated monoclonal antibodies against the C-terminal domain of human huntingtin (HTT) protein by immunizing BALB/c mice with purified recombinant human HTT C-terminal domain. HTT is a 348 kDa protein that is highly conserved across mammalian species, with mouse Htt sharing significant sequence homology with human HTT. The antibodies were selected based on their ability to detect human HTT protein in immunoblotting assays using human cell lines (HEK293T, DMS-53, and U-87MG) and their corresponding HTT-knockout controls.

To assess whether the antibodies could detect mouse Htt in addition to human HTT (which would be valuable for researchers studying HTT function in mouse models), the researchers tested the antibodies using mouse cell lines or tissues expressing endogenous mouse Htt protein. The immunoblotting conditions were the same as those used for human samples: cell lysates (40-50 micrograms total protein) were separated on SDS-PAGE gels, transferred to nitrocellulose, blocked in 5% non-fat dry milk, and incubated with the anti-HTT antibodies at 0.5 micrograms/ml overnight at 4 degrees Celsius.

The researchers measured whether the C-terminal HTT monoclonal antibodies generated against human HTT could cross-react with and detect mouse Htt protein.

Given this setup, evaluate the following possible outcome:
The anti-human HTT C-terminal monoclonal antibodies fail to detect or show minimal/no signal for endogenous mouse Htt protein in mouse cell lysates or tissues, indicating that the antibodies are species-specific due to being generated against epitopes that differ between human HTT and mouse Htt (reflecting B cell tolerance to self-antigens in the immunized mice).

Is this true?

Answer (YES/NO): YES